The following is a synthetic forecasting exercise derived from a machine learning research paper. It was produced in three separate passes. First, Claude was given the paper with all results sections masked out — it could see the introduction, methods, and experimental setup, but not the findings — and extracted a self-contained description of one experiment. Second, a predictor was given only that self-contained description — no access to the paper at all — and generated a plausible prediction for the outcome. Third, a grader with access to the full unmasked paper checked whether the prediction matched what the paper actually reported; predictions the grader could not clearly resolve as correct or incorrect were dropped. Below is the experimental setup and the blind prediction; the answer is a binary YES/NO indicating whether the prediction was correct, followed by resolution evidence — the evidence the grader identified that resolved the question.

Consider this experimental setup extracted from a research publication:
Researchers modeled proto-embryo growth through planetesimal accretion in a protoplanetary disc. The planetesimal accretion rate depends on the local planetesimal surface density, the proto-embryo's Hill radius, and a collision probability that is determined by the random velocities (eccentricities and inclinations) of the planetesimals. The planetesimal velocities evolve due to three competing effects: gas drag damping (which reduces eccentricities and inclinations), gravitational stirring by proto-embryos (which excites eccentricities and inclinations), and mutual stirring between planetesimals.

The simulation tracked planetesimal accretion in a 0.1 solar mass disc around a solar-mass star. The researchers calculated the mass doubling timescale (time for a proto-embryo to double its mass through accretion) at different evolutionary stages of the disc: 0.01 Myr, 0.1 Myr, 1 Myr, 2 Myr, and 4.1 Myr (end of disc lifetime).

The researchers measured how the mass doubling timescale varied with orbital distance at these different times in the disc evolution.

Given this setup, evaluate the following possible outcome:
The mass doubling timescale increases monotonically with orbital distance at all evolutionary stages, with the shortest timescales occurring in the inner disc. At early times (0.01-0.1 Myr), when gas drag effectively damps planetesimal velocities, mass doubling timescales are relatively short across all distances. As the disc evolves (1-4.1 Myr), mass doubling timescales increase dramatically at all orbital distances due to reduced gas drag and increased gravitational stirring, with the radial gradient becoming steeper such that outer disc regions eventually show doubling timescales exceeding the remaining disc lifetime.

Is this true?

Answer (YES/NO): NO